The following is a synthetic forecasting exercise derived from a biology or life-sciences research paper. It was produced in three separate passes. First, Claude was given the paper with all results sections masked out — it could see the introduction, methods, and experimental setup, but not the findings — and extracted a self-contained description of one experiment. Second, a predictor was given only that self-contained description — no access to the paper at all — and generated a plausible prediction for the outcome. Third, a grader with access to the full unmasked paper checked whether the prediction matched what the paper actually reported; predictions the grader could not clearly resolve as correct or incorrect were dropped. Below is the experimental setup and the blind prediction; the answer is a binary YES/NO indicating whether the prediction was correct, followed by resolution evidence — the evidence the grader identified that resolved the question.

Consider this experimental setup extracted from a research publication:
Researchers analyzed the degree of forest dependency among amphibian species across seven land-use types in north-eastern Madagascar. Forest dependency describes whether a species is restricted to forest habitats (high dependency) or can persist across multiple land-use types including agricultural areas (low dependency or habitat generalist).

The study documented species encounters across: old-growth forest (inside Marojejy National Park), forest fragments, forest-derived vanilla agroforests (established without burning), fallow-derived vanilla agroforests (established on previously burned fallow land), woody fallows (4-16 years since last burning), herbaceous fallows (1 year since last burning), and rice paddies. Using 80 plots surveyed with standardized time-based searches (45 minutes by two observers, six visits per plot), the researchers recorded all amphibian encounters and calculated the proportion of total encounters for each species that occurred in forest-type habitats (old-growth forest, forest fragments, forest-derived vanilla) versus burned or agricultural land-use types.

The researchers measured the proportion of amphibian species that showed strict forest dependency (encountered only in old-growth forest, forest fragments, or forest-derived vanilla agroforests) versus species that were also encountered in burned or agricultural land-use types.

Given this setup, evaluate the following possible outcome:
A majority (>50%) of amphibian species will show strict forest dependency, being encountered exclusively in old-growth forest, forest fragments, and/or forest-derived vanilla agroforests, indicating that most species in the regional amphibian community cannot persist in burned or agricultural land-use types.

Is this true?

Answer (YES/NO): YES